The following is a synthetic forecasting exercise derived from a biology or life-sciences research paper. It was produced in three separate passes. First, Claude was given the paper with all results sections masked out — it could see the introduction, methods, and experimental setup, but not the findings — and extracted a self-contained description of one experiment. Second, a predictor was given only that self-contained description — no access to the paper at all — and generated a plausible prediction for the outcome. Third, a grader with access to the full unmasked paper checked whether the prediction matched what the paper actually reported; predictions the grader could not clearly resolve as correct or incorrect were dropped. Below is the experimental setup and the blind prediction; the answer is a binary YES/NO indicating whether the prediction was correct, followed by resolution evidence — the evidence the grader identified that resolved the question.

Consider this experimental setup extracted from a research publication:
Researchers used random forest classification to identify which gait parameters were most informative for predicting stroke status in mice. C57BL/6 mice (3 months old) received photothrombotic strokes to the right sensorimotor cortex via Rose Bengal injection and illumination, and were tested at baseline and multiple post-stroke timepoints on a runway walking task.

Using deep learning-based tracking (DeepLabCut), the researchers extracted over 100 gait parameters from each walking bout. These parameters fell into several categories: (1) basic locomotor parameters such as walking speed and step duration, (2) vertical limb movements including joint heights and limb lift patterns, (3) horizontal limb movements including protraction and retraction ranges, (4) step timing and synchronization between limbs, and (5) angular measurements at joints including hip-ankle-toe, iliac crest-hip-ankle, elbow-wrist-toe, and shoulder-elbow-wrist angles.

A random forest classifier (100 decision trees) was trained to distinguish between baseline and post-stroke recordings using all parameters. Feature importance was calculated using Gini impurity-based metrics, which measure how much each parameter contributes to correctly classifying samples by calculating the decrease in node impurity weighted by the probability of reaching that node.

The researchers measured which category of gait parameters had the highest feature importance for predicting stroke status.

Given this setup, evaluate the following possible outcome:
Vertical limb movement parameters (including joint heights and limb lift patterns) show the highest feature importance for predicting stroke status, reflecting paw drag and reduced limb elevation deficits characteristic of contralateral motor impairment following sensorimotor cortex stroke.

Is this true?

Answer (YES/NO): NO